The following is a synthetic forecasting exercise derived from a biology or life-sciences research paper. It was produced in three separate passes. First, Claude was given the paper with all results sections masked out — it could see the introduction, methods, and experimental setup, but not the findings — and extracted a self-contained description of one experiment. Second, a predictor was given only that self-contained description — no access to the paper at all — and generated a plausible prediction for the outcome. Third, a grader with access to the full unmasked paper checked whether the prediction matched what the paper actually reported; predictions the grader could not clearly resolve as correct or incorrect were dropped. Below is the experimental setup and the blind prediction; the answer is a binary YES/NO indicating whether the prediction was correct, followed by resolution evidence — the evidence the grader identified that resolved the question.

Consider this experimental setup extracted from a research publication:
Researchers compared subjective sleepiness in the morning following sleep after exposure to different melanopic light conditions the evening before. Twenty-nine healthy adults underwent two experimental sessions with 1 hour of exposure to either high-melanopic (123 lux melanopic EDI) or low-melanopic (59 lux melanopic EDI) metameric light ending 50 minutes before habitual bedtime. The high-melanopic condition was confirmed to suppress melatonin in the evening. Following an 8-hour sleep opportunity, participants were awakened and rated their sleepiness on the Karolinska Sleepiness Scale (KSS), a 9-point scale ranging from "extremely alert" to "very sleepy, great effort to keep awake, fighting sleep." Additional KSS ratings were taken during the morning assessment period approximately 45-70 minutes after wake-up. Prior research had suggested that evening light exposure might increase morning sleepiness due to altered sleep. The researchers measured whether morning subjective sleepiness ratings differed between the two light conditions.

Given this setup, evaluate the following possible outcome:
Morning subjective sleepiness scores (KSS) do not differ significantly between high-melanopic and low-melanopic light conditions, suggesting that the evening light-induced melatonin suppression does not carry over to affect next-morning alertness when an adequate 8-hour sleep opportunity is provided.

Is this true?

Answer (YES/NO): YES